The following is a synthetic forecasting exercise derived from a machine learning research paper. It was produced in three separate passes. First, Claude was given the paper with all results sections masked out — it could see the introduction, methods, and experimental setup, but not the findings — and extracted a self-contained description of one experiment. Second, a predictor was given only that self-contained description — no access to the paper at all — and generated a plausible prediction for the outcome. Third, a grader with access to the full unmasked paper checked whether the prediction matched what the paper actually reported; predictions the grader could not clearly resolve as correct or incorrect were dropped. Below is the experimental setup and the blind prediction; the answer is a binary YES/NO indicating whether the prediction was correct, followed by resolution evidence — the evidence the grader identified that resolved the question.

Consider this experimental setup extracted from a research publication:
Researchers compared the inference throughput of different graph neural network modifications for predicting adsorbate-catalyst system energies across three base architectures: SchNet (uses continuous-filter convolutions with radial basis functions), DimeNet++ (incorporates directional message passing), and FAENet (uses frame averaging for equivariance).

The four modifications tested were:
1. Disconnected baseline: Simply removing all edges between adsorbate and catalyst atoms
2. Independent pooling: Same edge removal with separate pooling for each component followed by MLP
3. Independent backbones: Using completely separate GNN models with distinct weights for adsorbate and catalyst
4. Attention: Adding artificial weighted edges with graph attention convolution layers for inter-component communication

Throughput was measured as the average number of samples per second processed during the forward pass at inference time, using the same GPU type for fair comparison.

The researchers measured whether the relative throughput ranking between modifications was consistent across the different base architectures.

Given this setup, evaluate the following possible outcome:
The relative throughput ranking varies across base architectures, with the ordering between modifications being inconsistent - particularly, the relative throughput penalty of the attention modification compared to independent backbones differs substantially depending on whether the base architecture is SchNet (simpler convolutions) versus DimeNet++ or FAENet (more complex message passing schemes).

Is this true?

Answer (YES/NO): YES